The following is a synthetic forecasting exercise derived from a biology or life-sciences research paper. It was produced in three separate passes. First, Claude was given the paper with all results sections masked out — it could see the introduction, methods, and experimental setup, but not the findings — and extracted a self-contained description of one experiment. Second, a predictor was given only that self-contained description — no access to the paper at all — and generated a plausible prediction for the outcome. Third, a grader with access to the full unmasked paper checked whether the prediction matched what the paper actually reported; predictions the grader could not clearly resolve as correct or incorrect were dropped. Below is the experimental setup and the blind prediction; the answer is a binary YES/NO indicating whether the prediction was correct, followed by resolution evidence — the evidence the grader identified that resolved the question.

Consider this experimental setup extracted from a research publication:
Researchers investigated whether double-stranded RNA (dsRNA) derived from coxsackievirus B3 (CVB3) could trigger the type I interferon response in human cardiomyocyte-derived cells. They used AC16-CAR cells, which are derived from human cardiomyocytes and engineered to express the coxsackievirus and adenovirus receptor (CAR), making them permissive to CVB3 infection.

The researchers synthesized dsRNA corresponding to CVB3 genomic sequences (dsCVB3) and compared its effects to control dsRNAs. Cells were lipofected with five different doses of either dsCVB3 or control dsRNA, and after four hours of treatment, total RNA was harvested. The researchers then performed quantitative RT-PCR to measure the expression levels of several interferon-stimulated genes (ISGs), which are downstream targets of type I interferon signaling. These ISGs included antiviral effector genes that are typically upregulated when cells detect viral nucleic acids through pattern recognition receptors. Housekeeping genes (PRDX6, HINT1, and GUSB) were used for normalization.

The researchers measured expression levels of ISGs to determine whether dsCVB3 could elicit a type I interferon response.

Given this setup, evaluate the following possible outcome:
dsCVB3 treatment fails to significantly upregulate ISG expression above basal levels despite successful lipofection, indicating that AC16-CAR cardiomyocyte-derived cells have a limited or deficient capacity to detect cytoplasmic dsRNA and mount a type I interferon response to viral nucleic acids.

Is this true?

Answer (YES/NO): NO